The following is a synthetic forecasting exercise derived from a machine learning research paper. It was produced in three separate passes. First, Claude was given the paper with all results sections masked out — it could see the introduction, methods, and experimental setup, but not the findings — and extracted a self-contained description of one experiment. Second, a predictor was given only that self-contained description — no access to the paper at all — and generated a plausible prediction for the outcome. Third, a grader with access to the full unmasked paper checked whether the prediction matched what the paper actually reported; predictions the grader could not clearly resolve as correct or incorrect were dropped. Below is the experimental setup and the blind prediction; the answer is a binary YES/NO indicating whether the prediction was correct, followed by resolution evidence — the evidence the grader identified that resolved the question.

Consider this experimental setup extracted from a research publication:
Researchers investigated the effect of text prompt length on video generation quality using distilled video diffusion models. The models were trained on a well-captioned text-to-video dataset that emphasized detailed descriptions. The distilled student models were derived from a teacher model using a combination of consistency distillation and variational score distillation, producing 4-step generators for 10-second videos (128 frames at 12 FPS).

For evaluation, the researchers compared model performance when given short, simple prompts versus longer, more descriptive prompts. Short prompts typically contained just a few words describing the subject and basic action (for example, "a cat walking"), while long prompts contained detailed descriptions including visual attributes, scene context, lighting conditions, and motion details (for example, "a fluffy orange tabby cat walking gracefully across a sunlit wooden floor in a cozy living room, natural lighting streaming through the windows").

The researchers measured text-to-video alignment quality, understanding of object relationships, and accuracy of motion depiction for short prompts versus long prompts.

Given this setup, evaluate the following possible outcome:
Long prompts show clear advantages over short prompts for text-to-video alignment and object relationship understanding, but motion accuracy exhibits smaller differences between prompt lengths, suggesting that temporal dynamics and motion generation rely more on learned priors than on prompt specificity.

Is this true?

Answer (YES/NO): NO